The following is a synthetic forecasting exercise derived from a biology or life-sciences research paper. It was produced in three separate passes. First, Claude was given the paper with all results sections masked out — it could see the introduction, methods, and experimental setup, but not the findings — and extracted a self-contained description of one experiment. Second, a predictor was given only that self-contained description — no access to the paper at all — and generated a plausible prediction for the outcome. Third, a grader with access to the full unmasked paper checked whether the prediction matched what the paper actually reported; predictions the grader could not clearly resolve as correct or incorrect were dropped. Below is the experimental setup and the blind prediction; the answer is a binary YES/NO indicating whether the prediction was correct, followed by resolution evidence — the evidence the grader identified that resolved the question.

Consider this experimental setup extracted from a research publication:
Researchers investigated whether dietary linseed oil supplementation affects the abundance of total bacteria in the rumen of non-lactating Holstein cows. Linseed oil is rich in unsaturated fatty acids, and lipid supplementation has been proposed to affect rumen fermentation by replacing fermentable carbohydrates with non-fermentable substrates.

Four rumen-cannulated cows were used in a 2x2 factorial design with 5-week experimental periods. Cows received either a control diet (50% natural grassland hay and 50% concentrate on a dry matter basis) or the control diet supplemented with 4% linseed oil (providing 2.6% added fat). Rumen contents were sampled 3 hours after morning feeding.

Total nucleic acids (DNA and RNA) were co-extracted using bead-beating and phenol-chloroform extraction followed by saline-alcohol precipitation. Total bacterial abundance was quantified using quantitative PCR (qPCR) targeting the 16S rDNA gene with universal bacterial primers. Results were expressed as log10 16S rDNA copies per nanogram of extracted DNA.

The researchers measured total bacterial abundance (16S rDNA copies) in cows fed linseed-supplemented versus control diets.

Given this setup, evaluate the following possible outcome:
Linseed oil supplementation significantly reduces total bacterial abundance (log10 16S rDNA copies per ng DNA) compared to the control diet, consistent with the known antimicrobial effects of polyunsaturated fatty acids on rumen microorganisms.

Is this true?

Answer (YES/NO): NO